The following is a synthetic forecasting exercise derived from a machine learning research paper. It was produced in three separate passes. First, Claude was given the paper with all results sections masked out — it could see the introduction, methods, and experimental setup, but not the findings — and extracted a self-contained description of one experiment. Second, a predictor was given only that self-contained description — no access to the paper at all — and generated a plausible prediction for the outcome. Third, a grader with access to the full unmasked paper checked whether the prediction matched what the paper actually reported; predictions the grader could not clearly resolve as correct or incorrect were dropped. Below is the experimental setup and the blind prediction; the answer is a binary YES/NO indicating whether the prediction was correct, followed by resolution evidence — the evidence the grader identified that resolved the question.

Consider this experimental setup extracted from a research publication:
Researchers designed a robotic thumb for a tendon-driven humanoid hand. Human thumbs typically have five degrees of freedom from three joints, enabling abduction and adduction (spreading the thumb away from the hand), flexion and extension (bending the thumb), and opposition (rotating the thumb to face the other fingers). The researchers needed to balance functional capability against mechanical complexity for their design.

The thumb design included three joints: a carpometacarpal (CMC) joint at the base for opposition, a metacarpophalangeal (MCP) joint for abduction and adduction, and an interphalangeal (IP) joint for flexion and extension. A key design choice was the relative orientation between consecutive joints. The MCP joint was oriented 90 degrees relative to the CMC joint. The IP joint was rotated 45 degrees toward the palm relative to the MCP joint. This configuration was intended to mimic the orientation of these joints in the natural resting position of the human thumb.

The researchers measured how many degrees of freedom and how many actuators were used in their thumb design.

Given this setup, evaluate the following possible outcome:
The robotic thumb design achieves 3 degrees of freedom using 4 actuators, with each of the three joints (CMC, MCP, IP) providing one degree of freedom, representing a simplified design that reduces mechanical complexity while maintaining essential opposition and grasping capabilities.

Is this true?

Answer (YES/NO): NO